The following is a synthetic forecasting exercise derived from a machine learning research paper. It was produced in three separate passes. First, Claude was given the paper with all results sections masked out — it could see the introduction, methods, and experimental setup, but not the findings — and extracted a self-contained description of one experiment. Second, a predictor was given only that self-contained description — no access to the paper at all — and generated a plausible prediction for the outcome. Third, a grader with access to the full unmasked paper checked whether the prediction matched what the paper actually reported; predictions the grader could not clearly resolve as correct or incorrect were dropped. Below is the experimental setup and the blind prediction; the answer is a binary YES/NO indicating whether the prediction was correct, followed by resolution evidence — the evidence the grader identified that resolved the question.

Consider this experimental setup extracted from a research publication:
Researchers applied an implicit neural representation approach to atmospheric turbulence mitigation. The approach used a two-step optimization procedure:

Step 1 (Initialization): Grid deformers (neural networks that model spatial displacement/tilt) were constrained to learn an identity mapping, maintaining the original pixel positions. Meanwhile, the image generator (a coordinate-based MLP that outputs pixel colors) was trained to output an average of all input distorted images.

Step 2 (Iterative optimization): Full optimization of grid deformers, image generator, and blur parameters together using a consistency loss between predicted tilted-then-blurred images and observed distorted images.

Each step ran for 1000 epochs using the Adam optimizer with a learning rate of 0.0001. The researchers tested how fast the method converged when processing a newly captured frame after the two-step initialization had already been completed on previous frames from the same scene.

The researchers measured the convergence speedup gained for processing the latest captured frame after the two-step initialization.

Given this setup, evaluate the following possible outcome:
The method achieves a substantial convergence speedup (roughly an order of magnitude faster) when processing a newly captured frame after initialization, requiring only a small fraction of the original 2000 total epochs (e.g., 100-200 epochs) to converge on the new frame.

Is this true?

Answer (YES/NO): NO